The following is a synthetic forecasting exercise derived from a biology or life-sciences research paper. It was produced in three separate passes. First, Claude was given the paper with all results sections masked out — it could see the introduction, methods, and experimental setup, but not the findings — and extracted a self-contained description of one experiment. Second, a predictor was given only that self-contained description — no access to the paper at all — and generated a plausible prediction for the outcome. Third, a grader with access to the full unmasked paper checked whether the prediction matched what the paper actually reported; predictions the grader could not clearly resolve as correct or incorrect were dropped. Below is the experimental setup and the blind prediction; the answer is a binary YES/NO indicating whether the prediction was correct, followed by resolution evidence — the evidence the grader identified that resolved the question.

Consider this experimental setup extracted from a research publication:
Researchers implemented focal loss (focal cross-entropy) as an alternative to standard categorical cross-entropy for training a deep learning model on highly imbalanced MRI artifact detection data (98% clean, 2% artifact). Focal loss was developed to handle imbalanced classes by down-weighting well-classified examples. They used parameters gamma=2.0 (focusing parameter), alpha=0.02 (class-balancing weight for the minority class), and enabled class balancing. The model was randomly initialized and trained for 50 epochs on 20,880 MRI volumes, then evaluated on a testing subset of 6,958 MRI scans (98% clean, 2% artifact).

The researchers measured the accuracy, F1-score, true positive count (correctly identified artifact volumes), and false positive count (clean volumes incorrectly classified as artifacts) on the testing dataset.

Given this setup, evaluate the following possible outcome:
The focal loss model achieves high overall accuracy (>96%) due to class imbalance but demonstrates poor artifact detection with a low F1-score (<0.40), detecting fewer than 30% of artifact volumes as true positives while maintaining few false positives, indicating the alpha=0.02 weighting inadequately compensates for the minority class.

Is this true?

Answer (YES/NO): NO